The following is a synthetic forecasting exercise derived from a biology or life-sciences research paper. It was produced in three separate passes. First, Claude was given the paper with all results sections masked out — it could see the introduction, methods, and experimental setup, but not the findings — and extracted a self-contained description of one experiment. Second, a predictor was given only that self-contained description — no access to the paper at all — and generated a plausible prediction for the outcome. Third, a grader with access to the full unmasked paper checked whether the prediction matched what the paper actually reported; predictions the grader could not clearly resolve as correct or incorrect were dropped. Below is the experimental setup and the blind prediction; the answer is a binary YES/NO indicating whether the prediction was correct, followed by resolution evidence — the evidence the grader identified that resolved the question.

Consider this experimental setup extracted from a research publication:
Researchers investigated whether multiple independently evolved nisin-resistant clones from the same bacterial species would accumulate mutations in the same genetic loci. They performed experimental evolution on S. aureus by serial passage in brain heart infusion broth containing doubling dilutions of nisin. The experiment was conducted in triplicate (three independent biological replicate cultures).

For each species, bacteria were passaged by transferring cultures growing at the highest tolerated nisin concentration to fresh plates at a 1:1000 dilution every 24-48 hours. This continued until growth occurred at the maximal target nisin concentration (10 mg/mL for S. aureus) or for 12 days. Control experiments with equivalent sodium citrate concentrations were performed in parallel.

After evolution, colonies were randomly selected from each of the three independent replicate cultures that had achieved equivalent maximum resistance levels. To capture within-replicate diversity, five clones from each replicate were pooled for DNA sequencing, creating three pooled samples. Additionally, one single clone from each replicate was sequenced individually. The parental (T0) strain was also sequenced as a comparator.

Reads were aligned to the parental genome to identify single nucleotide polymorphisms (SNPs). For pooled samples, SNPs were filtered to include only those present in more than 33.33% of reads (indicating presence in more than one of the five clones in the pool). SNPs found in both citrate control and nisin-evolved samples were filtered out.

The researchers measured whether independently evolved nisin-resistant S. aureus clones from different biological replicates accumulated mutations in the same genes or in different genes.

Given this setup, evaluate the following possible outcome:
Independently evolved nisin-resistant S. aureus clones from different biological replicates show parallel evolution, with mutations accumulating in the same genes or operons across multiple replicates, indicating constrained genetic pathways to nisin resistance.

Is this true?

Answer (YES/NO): NO